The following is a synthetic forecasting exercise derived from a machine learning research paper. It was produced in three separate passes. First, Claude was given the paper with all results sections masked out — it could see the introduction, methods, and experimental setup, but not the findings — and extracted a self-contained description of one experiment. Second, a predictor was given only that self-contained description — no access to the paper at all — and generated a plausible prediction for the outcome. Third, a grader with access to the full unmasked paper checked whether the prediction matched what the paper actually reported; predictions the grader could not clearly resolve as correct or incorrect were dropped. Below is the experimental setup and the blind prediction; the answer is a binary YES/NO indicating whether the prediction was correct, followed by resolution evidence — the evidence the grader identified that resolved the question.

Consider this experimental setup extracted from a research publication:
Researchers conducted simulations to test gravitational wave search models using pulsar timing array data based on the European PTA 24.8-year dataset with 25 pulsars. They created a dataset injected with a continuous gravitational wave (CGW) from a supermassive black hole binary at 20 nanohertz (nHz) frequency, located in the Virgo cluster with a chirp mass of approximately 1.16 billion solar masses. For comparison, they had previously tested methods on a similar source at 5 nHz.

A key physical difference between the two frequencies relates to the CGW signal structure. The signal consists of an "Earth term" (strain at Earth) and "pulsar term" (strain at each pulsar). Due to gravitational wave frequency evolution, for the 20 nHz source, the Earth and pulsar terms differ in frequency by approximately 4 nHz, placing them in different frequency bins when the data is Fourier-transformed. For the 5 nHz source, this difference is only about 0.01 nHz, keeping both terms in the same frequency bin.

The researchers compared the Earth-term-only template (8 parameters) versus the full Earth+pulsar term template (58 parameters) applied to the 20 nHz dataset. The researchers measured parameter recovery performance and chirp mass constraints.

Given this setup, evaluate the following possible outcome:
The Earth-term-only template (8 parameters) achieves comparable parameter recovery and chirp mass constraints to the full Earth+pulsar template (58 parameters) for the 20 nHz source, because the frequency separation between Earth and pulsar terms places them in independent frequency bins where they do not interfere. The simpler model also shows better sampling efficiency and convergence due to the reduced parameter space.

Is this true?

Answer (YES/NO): NO